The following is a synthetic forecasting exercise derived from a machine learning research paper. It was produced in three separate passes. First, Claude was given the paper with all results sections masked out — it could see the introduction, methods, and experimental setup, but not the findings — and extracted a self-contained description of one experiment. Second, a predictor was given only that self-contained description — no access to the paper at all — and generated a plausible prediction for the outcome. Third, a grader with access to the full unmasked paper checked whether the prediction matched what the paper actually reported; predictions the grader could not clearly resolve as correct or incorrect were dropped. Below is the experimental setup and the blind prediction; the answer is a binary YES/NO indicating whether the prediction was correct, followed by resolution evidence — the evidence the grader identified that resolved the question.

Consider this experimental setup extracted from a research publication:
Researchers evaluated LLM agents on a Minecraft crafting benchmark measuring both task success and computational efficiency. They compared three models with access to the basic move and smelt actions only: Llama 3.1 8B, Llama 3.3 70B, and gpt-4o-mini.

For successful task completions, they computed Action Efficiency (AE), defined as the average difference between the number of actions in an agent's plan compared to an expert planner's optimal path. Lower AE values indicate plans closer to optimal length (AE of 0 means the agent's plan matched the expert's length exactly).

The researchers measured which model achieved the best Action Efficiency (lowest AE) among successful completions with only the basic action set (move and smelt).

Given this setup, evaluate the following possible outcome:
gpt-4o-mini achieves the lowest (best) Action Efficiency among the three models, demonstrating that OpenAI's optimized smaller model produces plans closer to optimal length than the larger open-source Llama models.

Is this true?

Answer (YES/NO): YES